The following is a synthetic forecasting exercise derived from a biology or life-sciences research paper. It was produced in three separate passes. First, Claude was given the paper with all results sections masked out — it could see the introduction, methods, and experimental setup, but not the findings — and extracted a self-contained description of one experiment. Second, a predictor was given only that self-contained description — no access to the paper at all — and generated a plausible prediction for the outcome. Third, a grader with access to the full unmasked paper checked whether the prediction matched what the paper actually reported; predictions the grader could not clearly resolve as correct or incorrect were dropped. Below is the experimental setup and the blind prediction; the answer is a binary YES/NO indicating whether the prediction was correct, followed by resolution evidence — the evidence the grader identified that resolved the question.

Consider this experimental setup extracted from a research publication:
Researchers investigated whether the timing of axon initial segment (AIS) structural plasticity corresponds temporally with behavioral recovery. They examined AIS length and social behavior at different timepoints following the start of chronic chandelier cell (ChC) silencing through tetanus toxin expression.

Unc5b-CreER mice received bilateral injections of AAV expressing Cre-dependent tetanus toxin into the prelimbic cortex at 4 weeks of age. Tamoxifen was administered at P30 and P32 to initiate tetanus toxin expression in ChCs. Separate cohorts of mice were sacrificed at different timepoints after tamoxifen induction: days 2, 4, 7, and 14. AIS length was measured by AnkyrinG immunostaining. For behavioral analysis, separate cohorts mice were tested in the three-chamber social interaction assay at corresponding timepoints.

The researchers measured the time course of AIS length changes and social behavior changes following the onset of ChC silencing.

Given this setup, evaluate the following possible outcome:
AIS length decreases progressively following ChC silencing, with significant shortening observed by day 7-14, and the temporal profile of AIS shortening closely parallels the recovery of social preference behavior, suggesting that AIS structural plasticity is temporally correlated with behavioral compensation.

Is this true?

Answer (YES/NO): NO